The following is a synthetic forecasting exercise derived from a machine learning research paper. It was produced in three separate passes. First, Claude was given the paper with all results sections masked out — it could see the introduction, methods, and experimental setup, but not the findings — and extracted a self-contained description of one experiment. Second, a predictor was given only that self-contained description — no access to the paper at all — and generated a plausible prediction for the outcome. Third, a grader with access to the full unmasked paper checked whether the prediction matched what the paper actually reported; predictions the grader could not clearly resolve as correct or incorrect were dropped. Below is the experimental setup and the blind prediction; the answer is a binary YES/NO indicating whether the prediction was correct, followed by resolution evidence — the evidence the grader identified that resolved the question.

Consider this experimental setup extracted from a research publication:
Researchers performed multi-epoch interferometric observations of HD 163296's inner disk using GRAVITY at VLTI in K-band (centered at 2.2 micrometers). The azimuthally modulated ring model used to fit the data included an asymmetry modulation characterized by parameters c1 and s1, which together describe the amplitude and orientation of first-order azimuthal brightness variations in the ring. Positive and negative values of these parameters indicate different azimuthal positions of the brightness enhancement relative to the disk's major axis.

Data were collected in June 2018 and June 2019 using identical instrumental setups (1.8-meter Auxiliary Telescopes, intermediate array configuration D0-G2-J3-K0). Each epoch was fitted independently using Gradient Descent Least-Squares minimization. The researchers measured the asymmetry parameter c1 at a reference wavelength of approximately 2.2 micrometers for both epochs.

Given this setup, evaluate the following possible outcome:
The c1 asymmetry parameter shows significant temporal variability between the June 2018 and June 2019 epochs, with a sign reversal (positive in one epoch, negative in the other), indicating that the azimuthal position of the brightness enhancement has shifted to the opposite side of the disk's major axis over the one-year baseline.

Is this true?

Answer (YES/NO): YES